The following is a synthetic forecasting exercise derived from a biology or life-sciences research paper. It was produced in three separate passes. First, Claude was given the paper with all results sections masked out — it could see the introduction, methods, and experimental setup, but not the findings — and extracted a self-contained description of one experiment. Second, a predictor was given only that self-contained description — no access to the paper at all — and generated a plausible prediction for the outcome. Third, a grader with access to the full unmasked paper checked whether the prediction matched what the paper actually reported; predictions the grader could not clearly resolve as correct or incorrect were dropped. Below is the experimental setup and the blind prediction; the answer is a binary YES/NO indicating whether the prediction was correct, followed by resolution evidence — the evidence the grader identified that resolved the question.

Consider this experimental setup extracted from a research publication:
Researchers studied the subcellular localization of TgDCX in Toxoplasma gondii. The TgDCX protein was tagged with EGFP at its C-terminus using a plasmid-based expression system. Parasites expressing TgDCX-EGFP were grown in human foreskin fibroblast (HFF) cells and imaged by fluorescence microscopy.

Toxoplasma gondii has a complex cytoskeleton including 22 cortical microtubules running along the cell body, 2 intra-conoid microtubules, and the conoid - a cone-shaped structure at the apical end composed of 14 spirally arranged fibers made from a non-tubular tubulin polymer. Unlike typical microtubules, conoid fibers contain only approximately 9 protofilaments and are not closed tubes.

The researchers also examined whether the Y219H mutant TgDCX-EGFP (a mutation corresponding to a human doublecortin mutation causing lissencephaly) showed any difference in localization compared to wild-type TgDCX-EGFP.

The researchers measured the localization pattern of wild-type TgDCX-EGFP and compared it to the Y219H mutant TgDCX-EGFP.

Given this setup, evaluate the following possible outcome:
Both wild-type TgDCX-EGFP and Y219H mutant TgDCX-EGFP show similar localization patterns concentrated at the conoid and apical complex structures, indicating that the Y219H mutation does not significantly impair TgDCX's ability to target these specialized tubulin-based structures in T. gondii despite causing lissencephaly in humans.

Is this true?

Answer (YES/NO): YES